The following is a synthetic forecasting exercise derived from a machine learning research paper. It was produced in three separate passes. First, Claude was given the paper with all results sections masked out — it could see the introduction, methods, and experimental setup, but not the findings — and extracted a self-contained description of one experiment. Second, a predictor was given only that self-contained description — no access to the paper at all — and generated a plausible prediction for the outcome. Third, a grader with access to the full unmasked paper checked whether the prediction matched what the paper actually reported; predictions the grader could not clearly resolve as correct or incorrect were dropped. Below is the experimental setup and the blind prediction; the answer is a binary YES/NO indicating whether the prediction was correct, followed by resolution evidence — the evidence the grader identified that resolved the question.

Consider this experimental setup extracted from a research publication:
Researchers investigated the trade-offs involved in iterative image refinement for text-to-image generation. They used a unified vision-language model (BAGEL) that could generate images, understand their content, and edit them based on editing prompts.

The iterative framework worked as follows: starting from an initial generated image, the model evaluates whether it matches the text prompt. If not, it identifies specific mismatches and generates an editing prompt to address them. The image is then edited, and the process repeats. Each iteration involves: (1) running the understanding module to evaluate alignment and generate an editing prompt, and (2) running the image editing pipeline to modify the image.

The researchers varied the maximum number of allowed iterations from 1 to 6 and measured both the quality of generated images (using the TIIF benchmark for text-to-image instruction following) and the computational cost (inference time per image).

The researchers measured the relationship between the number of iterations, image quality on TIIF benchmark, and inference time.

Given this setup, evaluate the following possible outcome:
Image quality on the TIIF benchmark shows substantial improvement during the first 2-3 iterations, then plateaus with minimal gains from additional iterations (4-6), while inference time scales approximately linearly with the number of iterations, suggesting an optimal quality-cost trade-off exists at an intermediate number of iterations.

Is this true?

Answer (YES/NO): NO